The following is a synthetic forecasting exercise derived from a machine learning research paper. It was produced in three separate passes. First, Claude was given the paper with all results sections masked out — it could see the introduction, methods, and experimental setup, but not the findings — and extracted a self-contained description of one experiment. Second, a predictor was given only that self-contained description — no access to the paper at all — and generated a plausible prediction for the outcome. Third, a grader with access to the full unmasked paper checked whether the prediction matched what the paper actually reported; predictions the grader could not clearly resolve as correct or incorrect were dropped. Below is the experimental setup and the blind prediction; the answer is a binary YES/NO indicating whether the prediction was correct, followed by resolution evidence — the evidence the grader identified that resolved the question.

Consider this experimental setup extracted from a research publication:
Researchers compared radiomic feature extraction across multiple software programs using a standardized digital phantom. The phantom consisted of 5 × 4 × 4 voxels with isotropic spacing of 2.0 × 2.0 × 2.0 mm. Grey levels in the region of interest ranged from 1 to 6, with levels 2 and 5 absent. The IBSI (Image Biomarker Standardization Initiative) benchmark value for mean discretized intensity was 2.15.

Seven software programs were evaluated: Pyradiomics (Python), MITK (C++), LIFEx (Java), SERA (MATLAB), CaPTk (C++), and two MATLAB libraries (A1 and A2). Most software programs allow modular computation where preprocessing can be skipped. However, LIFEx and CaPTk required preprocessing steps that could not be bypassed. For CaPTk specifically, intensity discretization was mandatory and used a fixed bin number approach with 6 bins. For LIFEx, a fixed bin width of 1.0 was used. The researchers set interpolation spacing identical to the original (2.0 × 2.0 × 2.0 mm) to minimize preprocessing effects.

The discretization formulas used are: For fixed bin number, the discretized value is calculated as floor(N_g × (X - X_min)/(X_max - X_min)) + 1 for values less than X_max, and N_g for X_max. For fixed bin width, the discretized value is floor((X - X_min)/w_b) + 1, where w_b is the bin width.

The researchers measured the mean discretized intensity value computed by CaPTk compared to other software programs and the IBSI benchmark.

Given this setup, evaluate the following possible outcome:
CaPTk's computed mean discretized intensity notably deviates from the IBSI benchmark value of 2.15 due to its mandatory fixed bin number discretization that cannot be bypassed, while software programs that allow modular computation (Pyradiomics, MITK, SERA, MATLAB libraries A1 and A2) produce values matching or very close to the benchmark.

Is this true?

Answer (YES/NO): NO